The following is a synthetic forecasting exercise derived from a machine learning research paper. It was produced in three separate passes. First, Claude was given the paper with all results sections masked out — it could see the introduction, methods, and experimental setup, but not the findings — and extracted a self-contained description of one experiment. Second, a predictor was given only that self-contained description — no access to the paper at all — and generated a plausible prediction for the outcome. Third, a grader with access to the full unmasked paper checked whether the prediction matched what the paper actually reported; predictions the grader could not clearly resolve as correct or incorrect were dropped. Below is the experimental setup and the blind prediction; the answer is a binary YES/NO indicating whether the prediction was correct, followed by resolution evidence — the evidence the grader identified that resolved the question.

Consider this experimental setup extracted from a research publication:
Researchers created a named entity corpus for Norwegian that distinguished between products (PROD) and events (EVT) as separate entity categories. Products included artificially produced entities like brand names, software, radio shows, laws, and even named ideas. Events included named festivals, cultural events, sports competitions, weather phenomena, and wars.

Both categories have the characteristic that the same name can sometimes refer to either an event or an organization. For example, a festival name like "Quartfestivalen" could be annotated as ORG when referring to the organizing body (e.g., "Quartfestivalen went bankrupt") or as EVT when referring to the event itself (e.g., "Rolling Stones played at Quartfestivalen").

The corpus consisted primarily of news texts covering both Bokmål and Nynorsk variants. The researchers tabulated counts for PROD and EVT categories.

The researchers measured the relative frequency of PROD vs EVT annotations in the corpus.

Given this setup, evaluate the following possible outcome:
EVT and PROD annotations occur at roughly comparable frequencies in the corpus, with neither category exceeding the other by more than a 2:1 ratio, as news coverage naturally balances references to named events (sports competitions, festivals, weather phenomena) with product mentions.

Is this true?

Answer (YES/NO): NO